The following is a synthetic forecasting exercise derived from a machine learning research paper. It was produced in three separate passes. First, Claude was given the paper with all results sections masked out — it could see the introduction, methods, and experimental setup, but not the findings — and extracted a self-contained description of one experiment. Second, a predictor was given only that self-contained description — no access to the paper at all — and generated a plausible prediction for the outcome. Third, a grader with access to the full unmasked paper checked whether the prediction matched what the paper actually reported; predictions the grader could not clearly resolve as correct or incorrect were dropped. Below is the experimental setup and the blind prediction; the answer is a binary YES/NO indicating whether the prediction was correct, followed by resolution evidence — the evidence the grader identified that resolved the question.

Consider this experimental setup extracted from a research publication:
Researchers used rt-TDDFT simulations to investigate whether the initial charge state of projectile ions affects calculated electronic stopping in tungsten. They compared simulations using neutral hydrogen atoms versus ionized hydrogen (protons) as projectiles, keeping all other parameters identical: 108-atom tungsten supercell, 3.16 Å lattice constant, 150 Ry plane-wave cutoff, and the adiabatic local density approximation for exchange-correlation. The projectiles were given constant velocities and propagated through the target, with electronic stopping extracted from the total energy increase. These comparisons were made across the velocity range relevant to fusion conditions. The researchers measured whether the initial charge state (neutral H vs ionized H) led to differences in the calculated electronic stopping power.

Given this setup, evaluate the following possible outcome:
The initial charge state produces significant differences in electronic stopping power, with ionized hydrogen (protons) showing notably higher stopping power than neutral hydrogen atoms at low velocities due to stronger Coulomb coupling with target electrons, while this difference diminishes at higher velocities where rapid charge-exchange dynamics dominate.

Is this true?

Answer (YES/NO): NO